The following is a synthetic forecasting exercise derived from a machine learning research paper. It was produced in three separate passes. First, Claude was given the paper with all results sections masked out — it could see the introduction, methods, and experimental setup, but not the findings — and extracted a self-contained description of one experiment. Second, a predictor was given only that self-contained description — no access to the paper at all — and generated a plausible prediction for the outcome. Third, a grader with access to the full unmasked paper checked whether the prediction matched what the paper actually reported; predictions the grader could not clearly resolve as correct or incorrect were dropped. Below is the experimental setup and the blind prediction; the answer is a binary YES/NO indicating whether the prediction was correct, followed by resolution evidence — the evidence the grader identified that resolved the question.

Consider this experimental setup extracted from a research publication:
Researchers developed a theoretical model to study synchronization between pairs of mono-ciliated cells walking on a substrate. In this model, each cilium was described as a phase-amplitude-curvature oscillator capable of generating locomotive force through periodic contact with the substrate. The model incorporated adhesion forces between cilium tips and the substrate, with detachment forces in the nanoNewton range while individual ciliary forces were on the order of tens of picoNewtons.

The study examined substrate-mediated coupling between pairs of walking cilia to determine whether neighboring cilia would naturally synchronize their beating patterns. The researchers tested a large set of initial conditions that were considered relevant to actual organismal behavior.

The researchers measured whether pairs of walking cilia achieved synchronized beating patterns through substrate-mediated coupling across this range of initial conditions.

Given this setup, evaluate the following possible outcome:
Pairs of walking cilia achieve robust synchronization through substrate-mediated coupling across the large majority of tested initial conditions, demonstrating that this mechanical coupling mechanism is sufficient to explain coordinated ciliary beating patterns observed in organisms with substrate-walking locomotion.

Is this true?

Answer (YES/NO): NO